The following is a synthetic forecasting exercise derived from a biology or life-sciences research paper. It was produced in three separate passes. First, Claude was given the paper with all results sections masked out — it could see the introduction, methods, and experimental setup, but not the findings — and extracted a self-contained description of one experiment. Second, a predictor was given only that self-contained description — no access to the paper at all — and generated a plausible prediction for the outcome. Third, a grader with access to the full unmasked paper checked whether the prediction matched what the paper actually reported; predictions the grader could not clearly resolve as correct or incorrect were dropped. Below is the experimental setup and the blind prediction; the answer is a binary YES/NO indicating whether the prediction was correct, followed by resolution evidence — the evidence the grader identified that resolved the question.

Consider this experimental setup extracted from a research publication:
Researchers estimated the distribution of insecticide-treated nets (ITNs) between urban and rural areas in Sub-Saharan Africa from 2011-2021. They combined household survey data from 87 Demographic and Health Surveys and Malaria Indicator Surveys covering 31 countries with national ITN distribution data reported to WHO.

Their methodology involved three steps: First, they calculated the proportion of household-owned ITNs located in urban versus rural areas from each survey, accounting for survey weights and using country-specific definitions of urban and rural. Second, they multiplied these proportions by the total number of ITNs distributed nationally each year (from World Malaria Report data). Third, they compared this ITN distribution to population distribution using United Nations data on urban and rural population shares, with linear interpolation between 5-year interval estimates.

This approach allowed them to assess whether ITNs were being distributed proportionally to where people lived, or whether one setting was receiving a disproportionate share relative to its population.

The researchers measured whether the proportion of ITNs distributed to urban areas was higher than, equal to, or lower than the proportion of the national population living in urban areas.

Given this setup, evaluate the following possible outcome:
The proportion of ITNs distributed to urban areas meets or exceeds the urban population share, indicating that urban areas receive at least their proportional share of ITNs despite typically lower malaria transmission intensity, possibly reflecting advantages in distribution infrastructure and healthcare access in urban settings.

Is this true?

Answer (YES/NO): NO